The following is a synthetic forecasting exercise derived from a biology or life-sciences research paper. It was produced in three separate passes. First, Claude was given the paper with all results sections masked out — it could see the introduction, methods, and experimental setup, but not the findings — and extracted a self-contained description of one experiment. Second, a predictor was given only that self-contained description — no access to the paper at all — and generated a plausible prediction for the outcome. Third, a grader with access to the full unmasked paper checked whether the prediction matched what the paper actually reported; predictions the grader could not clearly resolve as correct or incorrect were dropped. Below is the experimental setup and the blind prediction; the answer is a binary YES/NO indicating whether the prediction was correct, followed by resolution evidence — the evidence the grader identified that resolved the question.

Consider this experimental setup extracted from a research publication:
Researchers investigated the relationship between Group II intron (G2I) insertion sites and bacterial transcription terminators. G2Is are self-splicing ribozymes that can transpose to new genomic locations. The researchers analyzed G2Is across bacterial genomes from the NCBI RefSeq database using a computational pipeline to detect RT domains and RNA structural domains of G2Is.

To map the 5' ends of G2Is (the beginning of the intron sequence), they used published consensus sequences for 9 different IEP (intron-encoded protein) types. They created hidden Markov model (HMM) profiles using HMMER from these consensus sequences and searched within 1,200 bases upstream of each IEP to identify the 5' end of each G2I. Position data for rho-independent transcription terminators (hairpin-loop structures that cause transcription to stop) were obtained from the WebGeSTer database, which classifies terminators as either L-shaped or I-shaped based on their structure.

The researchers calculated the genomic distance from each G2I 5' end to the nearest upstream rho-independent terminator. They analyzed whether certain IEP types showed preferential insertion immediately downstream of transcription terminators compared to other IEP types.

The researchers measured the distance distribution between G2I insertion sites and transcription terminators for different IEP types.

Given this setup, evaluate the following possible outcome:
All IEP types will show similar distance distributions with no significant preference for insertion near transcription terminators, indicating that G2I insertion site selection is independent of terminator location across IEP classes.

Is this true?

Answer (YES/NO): NO